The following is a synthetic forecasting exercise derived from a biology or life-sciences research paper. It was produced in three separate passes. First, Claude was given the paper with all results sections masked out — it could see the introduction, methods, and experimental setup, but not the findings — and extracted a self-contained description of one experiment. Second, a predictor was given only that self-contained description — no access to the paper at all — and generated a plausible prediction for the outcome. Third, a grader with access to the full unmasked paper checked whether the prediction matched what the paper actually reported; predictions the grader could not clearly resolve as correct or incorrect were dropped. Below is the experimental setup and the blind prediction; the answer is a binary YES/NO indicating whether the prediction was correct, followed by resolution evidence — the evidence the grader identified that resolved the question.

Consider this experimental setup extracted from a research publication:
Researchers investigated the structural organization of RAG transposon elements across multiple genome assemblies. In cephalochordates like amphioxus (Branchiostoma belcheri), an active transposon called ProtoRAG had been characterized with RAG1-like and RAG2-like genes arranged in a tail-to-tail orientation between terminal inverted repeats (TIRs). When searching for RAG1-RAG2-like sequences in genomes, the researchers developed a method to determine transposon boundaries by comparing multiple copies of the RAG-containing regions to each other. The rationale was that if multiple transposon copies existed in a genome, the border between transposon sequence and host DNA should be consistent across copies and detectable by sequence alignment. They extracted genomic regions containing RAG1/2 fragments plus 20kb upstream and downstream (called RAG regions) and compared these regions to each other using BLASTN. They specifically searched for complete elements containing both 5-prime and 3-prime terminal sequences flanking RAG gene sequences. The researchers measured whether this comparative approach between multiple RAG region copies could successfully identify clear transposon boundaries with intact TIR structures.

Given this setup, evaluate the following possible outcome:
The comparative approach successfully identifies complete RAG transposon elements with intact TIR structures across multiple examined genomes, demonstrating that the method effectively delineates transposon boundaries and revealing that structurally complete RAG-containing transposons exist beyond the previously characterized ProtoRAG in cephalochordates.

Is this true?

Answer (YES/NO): YES